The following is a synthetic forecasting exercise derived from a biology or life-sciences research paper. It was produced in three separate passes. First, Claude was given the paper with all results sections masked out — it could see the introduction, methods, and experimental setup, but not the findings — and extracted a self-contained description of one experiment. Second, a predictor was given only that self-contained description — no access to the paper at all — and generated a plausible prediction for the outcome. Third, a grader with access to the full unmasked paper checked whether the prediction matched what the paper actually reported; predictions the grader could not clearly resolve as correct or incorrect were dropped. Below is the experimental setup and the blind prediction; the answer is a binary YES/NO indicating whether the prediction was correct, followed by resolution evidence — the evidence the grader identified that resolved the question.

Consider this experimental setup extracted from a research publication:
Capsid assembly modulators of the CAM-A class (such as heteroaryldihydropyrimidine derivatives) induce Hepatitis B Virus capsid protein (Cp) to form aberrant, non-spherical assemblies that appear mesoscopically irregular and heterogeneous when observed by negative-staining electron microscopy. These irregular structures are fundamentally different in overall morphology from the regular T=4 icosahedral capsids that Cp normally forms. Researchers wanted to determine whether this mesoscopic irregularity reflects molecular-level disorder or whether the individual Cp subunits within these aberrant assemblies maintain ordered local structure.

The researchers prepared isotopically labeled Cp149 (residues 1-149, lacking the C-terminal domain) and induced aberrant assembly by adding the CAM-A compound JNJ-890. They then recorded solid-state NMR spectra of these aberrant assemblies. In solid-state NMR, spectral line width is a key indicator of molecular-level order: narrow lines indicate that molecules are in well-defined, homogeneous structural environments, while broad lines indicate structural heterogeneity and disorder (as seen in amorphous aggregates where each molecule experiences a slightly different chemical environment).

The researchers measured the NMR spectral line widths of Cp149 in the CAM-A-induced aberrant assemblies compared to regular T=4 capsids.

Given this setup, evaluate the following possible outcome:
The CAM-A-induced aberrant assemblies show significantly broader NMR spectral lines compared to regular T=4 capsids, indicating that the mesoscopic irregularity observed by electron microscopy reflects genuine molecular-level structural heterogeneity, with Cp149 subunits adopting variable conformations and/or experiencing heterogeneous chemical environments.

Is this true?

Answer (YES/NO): NO